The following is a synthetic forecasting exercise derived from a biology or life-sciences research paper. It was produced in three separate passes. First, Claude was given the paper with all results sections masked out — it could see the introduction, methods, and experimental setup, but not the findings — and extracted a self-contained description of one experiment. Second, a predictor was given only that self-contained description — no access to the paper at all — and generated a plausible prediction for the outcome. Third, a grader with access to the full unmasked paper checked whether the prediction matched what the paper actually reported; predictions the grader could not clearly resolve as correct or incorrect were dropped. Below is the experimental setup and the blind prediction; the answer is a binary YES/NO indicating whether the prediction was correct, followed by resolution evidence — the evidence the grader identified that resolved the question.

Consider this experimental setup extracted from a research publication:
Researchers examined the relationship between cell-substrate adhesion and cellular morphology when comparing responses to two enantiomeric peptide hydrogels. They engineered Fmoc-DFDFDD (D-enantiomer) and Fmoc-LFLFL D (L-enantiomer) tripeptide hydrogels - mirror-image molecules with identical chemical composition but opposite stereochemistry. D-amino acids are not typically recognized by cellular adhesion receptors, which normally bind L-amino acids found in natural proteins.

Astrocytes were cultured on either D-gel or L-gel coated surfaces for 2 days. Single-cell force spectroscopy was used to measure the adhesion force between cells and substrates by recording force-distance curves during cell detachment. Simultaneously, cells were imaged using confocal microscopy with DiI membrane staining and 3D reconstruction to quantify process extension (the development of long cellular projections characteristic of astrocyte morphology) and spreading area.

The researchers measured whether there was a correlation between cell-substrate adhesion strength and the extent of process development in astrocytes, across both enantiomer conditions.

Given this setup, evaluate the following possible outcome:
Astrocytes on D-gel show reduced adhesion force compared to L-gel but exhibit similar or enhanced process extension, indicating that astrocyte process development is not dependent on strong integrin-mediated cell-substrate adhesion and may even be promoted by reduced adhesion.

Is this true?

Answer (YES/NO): NO